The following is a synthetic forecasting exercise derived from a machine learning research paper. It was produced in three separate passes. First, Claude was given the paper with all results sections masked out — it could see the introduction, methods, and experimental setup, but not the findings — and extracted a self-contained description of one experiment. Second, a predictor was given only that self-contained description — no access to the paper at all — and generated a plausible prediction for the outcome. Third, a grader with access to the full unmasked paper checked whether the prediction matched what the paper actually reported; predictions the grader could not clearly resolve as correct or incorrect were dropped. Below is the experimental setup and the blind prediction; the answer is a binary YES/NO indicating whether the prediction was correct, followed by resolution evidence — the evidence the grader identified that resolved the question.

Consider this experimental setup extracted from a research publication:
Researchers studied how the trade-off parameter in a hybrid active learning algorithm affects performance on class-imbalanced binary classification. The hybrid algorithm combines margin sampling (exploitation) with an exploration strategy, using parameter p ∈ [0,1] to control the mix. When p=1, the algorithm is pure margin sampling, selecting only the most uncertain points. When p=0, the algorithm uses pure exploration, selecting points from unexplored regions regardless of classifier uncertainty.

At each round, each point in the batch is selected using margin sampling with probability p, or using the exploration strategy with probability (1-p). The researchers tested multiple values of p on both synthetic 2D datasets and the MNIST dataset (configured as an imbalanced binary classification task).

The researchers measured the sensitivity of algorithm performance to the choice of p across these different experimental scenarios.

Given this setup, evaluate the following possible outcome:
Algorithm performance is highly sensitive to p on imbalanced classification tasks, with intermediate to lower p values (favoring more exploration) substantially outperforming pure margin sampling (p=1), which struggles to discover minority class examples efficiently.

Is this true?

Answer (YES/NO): NO